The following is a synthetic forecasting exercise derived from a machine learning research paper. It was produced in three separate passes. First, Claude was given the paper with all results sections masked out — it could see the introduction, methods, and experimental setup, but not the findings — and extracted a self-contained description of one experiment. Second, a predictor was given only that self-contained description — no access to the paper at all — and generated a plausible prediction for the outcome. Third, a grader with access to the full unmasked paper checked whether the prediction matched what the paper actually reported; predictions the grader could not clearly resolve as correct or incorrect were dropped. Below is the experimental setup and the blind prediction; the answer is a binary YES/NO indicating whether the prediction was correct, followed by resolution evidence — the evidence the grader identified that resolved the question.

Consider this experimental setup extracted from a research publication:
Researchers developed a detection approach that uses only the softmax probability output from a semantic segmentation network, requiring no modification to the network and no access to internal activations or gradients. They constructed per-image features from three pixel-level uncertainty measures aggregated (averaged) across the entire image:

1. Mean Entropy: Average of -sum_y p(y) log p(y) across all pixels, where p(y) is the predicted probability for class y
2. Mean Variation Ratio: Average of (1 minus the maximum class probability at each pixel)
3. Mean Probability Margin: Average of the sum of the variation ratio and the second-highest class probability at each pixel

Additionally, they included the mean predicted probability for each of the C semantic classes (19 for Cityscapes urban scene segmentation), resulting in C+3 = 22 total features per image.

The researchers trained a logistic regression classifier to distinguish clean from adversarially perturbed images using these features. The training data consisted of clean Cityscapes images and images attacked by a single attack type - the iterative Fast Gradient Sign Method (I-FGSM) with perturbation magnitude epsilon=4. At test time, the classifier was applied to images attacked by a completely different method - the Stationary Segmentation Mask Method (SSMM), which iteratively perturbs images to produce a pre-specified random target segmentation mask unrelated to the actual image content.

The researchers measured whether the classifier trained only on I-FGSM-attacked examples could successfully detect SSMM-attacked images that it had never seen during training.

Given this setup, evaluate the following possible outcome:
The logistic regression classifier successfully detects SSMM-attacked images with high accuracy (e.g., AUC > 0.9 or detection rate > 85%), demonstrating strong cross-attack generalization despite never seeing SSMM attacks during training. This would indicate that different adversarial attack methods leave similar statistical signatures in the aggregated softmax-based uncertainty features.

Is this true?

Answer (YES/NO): YES